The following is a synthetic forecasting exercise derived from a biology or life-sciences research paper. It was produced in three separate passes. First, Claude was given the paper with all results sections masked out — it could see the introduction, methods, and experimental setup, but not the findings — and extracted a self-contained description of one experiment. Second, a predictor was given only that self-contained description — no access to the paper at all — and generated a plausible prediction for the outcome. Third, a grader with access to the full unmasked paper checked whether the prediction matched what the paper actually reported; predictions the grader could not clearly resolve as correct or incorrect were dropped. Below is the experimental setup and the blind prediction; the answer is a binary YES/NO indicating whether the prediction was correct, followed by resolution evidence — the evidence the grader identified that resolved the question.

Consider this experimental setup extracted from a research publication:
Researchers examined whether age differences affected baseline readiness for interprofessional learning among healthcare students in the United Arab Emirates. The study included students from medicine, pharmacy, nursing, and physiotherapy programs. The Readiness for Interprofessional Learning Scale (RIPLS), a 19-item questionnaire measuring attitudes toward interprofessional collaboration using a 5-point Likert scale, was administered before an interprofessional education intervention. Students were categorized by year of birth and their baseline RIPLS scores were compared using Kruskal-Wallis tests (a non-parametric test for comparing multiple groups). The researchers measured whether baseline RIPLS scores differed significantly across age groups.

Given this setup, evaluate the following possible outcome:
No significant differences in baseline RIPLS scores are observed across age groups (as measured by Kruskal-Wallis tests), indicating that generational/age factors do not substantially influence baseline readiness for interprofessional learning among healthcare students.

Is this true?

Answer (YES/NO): NO